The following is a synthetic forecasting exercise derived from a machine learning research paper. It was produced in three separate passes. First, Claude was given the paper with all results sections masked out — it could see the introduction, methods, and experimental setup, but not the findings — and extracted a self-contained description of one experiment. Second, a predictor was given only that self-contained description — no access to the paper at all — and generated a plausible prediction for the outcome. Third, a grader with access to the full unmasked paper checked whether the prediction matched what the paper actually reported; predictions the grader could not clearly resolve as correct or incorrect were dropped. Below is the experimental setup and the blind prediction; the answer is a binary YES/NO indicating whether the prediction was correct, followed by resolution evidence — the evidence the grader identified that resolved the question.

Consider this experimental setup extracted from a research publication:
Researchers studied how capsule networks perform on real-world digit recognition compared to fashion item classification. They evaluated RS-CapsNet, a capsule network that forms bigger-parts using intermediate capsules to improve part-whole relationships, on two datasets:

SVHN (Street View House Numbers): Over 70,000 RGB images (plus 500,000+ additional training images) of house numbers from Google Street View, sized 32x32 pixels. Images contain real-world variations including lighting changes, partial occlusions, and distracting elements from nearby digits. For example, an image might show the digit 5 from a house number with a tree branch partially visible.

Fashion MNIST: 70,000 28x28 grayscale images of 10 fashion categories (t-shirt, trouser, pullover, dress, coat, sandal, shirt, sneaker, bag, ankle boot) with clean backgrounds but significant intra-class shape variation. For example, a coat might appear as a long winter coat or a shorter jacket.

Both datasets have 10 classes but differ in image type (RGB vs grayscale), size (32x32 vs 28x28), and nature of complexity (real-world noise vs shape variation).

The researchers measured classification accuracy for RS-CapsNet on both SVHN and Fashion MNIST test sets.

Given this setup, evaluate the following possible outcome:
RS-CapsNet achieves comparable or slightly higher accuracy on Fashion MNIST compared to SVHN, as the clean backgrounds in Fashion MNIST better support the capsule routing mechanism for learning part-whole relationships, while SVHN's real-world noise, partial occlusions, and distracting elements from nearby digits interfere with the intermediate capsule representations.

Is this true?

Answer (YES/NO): NO